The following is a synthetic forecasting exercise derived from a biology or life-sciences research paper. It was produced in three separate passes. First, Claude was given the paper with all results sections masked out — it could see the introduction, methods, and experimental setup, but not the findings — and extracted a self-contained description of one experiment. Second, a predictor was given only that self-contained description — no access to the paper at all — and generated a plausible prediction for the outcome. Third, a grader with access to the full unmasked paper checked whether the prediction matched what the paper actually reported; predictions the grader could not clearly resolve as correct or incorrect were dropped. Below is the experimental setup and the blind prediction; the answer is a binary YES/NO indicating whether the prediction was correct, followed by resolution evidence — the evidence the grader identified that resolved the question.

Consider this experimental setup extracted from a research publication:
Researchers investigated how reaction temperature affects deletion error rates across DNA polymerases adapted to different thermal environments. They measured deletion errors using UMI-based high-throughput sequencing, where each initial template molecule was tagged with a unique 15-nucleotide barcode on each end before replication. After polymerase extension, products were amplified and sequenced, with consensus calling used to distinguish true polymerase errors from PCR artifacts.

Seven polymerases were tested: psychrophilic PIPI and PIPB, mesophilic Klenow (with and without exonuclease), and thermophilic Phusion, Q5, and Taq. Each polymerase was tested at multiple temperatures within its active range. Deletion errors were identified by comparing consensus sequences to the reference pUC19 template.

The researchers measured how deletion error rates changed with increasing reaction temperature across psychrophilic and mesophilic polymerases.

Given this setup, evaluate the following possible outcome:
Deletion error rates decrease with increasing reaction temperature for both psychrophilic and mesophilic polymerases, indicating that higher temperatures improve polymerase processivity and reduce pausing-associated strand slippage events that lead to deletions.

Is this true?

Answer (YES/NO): NO